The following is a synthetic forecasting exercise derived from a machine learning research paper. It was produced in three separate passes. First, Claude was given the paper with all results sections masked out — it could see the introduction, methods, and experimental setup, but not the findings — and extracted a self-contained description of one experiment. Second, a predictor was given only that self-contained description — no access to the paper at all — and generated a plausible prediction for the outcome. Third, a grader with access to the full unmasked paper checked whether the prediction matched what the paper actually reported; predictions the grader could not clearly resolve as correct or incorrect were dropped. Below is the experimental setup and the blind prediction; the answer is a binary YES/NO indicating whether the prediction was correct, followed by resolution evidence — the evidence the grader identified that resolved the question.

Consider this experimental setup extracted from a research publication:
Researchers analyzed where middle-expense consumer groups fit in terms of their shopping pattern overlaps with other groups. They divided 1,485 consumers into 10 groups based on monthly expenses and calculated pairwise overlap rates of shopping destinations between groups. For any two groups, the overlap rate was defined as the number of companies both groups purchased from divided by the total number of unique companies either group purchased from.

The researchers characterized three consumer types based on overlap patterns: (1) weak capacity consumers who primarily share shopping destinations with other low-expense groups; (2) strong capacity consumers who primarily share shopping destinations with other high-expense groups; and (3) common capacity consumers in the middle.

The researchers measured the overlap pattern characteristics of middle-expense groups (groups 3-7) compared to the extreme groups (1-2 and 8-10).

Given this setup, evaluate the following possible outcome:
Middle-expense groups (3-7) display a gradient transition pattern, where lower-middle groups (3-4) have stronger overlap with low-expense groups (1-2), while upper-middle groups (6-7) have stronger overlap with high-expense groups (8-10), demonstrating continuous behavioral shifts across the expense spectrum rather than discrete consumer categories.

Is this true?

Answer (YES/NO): NO